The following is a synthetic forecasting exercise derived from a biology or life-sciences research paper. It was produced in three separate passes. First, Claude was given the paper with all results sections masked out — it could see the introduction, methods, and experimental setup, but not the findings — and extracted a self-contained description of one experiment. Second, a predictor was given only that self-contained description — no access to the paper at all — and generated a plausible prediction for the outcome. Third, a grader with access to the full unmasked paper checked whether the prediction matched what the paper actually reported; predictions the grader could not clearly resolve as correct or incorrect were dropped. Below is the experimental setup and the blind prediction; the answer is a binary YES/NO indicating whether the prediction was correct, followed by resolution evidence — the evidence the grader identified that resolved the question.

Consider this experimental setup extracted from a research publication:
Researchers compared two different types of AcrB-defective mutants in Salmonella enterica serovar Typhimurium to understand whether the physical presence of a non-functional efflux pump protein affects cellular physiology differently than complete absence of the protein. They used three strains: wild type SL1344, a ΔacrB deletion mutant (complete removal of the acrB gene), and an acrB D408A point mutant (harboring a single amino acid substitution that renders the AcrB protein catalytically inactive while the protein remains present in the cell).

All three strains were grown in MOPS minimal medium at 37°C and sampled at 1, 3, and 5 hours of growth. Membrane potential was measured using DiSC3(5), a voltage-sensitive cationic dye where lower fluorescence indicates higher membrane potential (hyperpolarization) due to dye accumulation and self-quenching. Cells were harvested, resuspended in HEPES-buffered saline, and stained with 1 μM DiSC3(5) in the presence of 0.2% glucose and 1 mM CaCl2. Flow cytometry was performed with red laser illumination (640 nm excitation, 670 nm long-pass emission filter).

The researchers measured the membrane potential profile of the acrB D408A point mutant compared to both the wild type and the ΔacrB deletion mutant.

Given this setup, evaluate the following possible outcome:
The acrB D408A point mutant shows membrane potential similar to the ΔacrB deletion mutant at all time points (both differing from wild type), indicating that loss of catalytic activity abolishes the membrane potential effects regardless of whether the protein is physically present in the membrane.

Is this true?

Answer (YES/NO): YES